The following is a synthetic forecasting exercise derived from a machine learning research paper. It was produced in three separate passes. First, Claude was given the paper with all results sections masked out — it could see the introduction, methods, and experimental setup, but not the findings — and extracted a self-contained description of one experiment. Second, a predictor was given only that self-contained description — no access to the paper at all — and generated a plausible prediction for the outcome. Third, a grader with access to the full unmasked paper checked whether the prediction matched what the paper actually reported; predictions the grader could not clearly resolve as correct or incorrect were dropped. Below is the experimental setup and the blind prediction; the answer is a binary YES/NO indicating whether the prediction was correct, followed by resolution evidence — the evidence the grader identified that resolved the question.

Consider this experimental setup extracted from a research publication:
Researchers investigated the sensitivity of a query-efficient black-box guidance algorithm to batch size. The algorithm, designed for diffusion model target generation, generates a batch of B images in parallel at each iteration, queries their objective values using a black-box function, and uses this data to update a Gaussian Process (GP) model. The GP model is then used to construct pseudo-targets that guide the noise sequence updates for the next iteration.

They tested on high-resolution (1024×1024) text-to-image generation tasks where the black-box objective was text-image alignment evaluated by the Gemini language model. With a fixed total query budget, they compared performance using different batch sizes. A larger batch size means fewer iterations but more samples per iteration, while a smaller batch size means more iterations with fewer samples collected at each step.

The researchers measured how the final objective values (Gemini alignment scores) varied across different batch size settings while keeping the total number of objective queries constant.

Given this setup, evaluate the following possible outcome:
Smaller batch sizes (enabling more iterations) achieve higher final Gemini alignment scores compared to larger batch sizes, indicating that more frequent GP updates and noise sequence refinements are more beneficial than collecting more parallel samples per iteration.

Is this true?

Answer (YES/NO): NO